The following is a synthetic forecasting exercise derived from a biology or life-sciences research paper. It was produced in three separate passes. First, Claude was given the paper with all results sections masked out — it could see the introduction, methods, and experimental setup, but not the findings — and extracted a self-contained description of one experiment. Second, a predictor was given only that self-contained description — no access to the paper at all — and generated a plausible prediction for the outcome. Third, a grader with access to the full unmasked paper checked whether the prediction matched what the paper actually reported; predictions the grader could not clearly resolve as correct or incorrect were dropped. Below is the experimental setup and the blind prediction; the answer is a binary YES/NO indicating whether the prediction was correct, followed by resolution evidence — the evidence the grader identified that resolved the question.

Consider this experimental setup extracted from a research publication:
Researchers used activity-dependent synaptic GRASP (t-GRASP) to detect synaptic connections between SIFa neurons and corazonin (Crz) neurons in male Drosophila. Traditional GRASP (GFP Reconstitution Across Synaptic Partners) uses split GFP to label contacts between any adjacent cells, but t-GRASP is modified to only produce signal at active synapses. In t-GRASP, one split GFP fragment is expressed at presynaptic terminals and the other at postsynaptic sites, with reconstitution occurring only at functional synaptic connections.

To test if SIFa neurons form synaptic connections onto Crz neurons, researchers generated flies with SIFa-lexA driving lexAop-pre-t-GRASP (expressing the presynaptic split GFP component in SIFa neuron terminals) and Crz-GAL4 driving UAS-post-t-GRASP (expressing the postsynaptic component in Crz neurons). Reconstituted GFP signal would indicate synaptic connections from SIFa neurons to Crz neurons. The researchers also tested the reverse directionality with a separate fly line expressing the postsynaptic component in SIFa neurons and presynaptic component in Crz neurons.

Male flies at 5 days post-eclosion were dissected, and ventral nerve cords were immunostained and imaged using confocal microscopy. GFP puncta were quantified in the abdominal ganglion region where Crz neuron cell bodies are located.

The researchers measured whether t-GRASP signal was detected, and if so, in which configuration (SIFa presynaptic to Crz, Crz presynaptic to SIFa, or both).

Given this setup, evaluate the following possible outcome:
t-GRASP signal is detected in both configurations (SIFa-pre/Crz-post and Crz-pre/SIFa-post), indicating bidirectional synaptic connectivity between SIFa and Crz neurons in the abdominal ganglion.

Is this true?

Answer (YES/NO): NO